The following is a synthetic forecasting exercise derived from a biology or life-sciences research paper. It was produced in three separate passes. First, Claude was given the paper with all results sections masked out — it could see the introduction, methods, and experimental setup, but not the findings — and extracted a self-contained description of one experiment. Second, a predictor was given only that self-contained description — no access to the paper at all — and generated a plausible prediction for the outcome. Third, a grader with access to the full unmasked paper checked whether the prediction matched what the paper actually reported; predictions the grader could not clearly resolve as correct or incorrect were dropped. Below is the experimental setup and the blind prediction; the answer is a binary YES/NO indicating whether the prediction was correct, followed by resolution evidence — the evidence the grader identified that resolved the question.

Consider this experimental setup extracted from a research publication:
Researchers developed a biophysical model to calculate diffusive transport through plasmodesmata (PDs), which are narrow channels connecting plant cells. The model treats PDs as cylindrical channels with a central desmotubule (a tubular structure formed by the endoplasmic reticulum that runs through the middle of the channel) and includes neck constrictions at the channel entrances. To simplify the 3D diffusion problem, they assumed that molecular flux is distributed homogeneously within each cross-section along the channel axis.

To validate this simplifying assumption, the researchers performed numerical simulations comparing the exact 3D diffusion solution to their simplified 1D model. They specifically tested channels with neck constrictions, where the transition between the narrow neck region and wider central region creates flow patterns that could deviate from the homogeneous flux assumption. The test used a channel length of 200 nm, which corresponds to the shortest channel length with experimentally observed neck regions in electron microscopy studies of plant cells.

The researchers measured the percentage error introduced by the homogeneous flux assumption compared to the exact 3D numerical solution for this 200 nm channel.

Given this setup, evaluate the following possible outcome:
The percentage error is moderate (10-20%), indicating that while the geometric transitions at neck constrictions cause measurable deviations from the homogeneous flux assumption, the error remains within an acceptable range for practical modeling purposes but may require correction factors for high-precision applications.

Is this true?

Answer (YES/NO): NO